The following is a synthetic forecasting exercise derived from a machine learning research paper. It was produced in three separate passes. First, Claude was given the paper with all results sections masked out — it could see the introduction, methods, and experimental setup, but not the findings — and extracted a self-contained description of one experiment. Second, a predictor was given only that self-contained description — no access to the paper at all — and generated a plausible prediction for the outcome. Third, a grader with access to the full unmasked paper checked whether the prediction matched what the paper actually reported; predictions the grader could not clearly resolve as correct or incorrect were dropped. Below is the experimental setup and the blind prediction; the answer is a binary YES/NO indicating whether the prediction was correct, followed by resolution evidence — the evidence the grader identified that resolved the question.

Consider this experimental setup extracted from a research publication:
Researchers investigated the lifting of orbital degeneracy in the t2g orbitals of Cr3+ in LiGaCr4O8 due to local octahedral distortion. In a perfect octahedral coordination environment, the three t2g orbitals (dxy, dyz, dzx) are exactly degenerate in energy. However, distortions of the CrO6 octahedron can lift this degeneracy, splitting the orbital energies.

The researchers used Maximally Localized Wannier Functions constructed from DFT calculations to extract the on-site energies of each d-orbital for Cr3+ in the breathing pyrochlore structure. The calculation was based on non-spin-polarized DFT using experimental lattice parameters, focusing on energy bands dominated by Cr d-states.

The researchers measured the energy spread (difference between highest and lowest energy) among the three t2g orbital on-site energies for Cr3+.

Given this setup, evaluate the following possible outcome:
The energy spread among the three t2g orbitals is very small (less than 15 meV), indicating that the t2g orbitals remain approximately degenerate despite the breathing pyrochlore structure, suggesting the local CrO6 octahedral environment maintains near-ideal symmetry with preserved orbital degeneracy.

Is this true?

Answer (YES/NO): YES